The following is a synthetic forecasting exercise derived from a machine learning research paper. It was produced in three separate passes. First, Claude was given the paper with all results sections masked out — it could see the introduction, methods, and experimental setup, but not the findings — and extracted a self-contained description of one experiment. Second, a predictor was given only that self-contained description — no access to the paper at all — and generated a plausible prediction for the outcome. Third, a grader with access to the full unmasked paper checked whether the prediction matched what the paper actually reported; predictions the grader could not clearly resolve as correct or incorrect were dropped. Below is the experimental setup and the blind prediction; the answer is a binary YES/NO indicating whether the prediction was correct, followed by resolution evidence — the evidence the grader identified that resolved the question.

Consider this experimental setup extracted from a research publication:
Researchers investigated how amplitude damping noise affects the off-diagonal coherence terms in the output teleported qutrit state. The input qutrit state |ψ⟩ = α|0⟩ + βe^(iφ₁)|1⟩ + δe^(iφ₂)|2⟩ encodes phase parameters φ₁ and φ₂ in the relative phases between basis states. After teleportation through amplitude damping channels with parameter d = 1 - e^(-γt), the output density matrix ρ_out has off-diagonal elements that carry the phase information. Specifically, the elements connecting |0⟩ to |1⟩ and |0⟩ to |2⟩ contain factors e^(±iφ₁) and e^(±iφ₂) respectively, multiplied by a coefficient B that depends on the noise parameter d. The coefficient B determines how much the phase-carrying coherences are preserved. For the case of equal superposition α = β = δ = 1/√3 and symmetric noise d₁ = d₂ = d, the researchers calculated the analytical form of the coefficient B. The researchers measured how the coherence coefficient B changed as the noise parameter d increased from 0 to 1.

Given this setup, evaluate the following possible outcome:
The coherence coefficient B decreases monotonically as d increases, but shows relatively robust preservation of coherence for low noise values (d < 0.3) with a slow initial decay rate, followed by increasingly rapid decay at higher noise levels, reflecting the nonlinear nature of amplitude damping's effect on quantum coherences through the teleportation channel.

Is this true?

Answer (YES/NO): NO